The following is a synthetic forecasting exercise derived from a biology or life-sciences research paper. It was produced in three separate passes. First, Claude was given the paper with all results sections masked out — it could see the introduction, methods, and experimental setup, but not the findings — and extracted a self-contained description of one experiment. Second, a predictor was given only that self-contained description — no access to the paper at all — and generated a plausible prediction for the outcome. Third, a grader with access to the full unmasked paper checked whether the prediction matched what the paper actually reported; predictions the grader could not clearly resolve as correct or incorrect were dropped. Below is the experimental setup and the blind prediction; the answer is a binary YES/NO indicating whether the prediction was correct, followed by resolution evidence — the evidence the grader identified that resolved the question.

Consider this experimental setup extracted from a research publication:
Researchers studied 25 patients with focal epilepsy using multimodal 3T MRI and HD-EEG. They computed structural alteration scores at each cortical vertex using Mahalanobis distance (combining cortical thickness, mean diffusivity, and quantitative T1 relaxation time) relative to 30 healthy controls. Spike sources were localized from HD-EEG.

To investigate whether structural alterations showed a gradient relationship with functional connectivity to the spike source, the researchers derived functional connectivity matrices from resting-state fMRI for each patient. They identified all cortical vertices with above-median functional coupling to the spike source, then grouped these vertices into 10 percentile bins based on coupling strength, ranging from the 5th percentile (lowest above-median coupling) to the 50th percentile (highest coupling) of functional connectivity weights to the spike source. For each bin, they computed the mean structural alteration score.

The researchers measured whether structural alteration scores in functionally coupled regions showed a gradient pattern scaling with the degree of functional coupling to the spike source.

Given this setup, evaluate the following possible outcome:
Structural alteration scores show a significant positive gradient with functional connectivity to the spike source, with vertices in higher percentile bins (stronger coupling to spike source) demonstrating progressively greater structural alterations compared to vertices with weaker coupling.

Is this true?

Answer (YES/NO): NO